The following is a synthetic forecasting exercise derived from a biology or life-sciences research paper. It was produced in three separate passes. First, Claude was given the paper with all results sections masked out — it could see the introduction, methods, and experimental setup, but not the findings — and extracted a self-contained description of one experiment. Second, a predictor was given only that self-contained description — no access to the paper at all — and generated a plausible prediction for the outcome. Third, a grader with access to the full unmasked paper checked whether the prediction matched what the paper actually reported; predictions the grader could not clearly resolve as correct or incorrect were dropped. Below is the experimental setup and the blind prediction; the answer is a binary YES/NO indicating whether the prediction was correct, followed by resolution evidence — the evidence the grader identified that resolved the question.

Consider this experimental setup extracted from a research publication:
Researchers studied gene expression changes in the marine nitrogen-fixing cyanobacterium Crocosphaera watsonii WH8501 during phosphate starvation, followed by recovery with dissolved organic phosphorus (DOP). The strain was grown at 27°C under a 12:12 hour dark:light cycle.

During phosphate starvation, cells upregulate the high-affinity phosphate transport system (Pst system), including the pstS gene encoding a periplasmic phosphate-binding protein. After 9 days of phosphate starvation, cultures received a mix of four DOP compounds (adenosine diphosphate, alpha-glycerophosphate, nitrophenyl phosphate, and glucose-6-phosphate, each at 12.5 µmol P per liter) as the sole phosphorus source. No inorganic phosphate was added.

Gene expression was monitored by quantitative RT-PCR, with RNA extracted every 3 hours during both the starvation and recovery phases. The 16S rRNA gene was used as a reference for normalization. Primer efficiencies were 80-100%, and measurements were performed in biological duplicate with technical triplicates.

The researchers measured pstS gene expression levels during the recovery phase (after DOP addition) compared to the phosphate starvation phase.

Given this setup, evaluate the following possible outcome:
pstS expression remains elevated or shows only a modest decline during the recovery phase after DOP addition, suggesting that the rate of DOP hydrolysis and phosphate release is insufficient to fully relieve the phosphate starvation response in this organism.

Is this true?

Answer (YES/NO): NO